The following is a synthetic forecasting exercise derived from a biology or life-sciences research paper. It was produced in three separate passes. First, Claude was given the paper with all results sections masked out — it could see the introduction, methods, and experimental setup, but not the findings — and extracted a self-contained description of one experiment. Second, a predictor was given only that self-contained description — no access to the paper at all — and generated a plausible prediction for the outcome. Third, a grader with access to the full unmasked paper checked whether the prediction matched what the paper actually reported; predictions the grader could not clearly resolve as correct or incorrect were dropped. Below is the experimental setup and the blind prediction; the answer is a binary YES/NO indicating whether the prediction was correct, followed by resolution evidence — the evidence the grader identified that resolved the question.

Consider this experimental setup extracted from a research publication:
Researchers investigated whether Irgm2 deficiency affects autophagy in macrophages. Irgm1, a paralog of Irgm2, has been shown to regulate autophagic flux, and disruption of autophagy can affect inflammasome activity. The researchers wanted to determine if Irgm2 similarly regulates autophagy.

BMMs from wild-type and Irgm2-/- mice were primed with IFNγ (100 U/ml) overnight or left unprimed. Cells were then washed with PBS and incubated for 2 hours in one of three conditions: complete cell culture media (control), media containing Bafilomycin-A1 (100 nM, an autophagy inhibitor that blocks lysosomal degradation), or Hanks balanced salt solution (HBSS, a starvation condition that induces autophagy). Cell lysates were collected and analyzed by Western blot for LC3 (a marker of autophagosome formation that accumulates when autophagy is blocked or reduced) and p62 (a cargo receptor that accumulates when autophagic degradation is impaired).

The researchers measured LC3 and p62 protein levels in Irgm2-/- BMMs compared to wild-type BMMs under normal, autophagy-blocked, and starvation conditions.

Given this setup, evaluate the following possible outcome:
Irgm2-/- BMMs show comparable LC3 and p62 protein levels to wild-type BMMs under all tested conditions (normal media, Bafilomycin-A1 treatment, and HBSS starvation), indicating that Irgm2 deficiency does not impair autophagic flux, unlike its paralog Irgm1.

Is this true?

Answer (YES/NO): YES